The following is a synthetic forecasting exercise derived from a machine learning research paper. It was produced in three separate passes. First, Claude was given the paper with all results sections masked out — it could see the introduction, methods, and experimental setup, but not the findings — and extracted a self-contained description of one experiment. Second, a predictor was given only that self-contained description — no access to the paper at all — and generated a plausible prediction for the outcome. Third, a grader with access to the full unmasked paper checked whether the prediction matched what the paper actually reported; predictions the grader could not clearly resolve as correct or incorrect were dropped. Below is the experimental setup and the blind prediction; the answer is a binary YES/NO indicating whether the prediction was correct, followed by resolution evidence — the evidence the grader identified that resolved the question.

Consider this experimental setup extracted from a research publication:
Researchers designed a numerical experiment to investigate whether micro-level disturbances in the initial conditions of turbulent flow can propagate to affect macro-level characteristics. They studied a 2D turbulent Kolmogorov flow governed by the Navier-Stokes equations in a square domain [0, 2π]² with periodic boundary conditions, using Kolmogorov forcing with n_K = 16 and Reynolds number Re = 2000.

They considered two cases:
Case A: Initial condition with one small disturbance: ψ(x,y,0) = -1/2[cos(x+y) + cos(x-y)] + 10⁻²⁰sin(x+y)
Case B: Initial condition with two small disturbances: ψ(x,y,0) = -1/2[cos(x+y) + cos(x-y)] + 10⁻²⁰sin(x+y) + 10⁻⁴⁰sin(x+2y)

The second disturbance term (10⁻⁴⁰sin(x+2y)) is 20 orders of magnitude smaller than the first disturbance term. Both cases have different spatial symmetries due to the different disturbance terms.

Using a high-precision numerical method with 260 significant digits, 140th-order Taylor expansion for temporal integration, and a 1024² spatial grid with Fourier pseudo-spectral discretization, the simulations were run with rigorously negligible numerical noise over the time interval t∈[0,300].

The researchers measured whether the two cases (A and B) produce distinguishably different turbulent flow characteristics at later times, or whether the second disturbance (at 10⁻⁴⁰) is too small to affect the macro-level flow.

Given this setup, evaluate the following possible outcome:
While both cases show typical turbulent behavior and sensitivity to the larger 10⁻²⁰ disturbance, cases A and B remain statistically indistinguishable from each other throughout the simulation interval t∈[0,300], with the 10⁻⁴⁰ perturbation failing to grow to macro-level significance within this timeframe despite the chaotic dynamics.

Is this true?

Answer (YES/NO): NO